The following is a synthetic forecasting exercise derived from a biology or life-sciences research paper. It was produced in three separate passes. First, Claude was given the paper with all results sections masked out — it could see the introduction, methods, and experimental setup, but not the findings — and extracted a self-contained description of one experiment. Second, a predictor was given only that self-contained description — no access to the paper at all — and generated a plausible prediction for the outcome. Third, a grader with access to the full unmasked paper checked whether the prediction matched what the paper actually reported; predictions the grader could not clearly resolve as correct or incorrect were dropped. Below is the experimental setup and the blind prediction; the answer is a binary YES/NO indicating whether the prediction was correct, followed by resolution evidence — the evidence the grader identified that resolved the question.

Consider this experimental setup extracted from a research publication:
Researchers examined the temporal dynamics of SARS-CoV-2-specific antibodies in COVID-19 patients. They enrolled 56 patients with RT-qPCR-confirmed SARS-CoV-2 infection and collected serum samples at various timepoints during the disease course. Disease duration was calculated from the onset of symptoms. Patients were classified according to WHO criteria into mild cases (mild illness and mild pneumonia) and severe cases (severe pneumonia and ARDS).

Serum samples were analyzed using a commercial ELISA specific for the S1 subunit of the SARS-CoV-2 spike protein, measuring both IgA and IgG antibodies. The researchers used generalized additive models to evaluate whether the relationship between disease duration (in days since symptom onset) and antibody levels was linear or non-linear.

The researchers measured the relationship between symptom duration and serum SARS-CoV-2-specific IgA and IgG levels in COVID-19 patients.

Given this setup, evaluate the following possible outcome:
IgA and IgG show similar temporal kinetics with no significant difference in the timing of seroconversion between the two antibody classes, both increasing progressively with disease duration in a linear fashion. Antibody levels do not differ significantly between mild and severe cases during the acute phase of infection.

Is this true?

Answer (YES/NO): NO